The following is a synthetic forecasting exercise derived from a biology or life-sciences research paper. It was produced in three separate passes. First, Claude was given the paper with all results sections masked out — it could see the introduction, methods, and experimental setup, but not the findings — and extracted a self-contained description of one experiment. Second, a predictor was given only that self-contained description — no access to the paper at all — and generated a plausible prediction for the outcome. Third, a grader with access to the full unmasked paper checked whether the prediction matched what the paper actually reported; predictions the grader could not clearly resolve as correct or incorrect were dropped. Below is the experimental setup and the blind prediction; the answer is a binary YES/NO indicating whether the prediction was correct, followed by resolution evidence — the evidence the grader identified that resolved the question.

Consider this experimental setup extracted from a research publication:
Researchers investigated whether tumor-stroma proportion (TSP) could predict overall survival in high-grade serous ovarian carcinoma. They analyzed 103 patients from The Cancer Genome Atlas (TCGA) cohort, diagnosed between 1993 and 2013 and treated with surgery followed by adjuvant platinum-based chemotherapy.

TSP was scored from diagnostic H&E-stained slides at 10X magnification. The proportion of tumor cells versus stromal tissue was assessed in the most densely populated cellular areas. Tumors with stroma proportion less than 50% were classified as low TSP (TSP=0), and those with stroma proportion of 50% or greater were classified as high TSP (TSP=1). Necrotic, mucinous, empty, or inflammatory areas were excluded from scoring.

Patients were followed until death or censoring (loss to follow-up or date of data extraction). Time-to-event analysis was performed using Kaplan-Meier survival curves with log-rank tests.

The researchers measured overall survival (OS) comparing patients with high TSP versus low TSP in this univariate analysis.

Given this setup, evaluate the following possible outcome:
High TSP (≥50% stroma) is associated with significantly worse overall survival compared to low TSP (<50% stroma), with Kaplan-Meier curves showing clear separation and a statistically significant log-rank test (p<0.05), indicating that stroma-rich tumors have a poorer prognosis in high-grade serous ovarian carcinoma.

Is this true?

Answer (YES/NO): NO